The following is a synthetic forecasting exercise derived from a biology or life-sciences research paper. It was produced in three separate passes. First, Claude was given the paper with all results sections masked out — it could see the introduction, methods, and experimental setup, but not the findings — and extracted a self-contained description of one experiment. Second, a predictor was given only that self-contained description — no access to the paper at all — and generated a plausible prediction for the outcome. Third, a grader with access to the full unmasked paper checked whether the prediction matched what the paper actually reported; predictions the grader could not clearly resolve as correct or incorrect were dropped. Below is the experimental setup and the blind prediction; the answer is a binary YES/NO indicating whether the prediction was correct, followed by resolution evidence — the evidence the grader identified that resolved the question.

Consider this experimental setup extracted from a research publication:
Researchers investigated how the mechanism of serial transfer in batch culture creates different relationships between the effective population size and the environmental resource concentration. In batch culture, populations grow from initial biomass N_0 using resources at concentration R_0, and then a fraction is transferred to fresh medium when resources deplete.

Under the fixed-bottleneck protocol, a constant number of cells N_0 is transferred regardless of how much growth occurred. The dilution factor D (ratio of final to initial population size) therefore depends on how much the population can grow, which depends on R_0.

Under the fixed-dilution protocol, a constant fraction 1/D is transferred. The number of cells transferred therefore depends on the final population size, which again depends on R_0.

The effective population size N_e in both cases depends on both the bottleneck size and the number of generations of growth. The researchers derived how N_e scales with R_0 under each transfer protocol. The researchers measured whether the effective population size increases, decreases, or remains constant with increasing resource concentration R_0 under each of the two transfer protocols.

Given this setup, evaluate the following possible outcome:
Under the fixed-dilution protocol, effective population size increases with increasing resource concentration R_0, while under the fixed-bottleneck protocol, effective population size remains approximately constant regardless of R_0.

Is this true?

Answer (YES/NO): YES